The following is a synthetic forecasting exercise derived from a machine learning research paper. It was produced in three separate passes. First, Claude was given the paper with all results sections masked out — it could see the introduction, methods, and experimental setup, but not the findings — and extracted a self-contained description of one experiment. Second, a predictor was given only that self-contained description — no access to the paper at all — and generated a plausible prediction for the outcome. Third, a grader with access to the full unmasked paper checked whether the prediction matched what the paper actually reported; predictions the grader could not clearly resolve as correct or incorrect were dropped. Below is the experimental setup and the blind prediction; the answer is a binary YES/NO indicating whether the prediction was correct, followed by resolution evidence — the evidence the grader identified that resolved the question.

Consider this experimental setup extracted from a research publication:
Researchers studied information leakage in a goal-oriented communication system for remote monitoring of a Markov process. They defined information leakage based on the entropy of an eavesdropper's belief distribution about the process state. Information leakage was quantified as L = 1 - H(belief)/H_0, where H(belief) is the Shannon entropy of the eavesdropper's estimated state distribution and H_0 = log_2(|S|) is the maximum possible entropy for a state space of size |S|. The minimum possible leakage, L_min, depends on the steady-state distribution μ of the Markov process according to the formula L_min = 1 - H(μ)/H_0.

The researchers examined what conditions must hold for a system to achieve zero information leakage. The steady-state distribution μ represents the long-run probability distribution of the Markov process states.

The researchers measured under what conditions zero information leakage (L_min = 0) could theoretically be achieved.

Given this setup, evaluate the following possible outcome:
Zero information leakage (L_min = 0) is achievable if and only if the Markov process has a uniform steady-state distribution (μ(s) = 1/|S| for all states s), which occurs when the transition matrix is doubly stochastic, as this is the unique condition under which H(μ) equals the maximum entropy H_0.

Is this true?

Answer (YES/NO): YES